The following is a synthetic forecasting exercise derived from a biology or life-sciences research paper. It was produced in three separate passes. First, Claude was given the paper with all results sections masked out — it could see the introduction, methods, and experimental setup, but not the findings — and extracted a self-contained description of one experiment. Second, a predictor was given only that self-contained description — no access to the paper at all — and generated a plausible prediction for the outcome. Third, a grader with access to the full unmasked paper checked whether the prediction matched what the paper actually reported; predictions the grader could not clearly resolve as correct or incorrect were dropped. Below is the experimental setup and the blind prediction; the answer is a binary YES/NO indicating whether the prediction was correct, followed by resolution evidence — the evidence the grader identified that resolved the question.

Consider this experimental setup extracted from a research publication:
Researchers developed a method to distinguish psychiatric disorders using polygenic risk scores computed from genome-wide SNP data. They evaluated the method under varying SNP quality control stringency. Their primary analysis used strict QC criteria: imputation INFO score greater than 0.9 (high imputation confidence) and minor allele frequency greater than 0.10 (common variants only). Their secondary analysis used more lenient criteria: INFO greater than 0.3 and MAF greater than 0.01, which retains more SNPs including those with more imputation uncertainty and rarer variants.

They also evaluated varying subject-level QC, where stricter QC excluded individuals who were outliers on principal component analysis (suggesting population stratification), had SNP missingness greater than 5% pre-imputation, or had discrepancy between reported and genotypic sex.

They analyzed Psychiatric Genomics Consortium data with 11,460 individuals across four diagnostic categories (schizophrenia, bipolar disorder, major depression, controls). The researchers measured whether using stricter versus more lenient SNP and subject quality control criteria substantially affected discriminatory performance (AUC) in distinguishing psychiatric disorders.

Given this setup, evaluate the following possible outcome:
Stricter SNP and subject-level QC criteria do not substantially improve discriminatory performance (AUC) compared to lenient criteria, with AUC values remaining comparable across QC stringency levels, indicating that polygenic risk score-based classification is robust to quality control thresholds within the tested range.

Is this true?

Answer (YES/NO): YES